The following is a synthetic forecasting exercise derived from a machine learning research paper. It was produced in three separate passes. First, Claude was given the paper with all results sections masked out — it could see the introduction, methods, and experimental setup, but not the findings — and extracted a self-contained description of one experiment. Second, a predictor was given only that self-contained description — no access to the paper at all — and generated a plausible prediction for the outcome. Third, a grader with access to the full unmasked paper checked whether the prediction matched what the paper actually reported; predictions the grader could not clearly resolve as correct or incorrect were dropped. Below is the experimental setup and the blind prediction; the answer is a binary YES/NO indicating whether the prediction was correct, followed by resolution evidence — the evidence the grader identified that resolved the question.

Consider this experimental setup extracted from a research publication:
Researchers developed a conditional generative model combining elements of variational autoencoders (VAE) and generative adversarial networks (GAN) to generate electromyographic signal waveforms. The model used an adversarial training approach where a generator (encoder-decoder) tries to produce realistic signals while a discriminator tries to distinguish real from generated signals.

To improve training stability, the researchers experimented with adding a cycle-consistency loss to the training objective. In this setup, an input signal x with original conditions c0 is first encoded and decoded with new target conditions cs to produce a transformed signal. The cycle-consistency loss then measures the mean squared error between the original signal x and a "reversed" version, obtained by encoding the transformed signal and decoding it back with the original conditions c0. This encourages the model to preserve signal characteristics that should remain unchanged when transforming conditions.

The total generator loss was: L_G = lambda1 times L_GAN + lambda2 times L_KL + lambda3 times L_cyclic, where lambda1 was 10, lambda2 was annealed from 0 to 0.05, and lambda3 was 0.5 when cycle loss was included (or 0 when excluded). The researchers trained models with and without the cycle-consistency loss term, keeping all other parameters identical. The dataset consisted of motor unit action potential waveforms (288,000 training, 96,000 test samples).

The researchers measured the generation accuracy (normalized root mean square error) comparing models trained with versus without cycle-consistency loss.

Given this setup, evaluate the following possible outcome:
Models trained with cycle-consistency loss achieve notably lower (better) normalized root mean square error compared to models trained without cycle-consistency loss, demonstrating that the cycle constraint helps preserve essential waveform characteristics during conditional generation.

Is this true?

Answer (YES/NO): YES